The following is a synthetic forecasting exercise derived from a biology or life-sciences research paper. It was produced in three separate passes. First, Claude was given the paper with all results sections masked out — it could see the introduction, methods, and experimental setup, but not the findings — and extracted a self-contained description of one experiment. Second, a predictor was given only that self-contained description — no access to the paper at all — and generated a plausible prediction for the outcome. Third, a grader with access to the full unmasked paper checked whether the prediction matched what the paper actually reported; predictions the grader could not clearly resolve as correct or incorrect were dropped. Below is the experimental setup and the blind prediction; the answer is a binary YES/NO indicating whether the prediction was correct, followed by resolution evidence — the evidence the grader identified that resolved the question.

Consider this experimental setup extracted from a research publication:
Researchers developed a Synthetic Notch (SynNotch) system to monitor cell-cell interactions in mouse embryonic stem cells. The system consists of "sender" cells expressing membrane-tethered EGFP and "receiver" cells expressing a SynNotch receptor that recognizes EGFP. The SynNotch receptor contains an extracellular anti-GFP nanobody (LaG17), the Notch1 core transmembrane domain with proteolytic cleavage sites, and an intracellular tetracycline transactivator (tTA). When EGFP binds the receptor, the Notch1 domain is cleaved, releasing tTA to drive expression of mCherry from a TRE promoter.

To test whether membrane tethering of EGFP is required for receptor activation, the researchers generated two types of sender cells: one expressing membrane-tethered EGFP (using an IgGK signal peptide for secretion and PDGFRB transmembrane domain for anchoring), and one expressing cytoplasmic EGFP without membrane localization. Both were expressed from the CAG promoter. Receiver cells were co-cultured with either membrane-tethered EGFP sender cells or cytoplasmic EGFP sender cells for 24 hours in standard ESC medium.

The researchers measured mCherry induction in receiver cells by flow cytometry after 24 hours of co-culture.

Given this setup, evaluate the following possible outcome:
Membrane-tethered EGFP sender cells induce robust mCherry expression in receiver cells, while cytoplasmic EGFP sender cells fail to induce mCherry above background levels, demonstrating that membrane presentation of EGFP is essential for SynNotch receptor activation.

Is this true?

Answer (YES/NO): YES